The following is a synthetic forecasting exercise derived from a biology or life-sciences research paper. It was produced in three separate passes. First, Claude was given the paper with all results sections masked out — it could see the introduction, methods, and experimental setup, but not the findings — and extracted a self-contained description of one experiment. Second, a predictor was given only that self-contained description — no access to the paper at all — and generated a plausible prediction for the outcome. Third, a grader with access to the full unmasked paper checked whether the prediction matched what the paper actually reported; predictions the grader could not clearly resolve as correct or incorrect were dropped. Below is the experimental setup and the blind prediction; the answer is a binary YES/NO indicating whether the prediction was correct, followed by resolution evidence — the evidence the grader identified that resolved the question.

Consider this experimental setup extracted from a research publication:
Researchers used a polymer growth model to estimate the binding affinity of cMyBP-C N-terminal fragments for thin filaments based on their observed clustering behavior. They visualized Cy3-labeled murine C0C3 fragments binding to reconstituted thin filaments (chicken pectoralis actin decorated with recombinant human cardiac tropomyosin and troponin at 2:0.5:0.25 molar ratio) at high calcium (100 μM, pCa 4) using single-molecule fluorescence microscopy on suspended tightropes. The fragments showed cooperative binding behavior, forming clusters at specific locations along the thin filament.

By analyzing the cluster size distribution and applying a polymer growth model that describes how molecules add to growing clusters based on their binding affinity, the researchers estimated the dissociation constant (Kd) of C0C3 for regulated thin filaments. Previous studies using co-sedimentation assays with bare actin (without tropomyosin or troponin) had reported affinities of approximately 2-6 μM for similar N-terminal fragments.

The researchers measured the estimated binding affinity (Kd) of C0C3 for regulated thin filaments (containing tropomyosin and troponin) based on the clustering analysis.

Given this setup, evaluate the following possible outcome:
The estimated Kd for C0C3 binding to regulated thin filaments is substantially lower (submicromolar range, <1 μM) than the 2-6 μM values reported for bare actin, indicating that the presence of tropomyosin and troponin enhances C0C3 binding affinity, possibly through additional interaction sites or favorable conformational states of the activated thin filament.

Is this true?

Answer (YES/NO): YES